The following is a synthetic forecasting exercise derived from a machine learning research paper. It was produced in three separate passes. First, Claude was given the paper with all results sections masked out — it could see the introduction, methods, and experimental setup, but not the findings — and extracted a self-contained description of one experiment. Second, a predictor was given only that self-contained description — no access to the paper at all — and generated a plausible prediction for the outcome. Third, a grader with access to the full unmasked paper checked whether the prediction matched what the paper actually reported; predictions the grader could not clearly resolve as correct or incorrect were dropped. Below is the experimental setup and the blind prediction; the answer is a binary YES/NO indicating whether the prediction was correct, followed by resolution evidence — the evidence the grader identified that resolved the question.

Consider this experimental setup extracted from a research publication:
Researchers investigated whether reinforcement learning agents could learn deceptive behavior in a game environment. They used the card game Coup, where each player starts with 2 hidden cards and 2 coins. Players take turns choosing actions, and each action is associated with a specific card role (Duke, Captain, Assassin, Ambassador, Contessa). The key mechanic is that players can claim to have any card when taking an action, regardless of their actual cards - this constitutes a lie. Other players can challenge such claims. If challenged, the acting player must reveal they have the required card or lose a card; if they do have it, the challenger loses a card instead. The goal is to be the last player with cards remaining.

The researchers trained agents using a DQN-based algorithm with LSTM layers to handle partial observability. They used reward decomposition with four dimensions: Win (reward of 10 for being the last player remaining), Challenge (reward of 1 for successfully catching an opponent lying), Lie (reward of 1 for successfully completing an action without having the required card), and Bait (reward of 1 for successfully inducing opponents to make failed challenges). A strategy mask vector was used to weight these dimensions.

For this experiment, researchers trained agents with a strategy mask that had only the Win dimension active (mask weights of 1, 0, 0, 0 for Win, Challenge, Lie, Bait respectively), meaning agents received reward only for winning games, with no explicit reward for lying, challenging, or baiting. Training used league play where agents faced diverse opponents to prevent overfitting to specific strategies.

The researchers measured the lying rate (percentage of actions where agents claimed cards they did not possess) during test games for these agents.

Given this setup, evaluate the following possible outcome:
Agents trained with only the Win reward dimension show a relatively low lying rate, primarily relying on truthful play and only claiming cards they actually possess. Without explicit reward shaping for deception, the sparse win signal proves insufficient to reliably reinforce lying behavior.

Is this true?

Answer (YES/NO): NO